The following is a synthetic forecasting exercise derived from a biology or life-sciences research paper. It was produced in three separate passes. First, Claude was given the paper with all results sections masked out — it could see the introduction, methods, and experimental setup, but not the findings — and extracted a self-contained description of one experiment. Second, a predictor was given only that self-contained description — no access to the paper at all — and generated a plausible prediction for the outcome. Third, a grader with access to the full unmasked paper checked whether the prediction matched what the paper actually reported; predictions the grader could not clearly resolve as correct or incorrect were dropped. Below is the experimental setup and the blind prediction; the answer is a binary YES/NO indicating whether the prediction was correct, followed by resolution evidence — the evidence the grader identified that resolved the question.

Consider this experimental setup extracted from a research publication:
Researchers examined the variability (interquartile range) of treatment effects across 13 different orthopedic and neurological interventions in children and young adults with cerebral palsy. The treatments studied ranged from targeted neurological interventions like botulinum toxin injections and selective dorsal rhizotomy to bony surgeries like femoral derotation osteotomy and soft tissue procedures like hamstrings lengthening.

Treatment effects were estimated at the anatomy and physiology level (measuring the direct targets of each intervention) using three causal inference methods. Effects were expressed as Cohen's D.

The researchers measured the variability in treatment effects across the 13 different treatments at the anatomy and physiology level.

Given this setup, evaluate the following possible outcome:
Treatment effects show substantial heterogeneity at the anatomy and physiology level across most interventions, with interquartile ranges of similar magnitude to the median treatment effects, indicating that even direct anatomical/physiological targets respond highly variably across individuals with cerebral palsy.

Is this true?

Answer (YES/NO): YES